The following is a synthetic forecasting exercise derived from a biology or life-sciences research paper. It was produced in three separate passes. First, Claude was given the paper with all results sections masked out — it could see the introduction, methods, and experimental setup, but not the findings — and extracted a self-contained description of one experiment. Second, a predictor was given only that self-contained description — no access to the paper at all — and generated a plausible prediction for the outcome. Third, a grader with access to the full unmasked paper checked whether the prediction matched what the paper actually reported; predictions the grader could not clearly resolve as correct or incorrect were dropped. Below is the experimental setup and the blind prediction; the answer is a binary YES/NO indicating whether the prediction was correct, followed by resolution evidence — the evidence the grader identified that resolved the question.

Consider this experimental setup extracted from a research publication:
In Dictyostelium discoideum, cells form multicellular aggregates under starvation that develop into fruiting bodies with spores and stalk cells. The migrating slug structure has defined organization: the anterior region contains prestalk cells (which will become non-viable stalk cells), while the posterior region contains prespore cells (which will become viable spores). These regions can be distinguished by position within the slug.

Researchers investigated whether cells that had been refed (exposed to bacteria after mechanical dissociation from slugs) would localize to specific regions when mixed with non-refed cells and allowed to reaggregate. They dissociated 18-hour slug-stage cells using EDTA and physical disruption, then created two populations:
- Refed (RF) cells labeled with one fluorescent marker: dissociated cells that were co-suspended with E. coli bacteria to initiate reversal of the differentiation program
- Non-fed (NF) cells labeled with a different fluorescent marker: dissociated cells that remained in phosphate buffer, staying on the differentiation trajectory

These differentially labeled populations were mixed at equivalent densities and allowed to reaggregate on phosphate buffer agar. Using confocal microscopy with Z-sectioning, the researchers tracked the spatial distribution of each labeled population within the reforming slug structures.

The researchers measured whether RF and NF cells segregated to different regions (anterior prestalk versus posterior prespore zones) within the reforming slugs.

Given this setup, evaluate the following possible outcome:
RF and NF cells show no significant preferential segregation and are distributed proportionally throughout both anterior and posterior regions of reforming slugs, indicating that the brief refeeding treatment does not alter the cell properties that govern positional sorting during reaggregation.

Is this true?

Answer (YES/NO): NO